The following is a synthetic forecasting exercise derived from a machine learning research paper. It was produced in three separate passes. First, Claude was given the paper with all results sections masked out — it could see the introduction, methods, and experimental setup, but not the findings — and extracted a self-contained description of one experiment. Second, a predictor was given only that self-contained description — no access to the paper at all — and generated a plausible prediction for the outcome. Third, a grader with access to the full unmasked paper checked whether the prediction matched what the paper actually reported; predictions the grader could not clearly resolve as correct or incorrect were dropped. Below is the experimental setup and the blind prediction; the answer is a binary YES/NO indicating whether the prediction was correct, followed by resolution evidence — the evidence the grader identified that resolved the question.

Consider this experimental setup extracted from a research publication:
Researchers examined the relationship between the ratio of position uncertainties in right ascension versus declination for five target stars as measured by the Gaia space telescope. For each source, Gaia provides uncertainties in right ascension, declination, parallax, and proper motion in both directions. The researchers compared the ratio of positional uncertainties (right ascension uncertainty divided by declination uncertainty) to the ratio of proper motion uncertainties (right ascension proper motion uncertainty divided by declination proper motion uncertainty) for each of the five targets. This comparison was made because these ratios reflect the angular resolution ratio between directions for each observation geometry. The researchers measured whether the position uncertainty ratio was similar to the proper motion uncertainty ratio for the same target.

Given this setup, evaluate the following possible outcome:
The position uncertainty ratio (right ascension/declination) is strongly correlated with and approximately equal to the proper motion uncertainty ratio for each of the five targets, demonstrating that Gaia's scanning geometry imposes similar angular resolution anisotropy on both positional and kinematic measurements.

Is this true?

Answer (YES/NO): YES